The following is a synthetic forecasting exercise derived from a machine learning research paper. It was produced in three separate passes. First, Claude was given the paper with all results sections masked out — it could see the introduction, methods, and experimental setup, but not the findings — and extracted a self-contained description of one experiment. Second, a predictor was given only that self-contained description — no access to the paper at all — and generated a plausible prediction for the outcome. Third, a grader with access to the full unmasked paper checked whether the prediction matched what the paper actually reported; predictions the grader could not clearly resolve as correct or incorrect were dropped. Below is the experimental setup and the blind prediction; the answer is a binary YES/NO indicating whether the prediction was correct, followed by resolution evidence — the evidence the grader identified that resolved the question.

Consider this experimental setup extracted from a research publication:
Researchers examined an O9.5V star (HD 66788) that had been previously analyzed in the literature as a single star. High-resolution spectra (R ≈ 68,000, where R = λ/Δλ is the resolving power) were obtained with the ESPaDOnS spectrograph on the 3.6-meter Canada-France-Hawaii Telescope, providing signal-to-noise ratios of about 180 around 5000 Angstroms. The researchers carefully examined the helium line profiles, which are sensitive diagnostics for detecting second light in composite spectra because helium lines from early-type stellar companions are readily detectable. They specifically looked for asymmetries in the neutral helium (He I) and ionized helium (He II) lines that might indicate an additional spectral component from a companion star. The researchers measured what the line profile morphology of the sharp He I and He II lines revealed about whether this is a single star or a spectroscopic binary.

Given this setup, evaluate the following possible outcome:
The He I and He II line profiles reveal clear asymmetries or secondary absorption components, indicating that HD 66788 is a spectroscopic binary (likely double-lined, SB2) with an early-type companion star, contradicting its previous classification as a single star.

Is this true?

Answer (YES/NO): YES